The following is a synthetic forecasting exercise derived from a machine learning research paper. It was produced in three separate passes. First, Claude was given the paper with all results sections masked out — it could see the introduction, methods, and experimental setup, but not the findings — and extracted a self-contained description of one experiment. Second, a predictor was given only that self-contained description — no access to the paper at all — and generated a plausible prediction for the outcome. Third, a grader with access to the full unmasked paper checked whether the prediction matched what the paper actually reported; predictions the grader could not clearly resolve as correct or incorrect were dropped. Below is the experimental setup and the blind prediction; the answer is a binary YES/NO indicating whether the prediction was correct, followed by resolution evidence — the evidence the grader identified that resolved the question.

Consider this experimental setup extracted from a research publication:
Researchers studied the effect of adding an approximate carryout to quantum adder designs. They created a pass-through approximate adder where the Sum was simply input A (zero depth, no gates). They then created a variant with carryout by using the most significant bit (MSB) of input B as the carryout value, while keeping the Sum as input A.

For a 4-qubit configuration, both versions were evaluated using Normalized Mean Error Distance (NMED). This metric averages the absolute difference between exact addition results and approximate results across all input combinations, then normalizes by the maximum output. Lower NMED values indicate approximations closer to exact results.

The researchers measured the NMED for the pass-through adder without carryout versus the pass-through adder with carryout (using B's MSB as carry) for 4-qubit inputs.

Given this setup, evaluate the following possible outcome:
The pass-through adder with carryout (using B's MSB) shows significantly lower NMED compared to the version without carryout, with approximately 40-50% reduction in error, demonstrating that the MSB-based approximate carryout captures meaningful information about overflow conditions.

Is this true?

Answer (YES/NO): NO